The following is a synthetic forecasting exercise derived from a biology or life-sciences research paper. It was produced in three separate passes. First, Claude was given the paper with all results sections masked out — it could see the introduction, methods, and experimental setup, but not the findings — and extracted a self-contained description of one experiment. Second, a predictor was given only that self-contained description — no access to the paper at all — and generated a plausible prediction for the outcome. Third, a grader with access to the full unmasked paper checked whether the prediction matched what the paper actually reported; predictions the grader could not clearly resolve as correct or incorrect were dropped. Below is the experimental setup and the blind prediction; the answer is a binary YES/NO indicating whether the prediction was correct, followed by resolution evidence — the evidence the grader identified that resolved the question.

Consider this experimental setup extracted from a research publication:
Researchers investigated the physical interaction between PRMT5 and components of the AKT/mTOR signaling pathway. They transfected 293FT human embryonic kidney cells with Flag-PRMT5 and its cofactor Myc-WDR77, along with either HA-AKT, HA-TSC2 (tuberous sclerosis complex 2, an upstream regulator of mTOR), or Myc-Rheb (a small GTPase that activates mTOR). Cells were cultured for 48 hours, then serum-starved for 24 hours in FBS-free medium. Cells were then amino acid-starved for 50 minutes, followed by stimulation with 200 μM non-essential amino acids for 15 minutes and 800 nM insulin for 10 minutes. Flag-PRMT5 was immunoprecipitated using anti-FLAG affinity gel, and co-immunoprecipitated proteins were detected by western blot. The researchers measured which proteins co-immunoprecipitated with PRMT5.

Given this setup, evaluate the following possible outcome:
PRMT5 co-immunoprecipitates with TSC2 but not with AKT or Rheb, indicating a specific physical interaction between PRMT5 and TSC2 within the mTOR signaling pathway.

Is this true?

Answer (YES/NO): NO